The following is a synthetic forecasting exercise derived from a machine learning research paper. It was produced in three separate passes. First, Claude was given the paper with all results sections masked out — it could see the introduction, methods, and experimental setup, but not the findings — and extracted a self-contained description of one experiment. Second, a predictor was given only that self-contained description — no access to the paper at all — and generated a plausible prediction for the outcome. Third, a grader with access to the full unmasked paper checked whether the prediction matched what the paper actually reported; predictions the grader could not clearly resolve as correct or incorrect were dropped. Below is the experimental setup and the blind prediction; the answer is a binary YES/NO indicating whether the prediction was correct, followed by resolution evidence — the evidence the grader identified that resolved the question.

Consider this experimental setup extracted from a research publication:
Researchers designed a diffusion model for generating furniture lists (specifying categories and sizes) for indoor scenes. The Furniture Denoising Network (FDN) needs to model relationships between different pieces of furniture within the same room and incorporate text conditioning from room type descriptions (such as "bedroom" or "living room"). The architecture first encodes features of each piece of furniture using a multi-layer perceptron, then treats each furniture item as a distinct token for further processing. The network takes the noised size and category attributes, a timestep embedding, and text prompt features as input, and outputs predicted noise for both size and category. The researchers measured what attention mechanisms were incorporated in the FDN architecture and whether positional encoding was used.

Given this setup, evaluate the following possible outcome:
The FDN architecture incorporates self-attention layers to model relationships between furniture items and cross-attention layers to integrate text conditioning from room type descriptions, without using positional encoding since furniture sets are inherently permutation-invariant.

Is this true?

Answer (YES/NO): YES